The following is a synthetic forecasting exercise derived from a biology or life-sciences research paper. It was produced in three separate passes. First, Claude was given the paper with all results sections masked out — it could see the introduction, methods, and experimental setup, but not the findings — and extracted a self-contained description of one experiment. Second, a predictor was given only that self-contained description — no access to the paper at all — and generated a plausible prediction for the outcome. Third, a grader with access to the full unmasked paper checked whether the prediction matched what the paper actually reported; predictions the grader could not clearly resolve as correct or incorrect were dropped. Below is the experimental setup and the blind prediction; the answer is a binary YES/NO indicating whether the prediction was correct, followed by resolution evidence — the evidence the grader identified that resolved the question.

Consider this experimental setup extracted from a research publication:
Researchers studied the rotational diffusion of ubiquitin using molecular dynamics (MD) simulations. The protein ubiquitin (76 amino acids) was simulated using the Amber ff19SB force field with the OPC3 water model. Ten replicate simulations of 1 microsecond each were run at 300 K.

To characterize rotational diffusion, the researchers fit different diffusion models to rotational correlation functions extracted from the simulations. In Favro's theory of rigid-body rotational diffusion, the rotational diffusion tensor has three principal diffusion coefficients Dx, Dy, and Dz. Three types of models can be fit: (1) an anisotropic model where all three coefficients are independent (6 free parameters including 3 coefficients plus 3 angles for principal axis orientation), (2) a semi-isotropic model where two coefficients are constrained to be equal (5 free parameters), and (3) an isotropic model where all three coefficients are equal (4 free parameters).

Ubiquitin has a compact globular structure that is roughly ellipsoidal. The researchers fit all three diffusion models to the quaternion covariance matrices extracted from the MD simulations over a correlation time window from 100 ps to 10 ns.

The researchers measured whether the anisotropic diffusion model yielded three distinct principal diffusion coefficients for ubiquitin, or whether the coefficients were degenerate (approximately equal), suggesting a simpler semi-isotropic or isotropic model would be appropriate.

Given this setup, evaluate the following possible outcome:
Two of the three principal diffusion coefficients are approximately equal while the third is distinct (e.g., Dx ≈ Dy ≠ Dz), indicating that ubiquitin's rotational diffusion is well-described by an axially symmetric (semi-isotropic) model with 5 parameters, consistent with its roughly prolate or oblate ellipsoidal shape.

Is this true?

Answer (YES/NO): YES